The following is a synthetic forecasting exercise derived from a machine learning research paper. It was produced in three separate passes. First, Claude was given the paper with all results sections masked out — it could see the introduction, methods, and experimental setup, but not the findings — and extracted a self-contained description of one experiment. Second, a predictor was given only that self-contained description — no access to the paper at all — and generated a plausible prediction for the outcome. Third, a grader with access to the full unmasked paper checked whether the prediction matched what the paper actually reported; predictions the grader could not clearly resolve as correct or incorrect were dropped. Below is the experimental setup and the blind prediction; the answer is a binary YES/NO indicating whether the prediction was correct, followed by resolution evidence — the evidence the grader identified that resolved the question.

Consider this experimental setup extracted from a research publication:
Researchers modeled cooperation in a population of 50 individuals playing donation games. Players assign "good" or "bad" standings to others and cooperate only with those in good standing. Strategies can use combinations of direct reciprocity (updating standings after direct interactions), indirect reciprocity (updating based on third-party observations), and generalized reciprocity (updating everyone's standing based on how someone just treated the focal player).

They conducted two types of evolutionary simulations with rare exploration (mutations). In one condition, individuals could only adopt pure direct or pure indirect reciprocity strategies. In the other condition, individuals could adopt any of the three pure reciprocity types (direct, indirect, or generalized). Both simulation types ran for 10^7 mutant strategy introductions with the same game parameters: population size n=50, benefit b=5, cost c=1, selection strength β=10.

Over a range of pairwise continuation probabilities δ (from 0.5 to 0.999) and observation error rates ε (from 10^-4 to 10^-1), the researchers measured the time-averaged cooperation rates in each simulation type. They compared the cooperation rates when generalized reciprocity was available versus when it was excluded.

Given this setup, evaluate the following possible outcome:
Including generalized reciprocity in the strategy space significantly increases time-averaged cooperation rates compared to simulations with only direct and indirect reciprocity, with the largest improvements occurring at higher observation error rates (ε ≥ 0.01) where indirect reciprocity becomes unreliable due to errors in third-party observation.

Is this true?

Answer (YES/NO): NO